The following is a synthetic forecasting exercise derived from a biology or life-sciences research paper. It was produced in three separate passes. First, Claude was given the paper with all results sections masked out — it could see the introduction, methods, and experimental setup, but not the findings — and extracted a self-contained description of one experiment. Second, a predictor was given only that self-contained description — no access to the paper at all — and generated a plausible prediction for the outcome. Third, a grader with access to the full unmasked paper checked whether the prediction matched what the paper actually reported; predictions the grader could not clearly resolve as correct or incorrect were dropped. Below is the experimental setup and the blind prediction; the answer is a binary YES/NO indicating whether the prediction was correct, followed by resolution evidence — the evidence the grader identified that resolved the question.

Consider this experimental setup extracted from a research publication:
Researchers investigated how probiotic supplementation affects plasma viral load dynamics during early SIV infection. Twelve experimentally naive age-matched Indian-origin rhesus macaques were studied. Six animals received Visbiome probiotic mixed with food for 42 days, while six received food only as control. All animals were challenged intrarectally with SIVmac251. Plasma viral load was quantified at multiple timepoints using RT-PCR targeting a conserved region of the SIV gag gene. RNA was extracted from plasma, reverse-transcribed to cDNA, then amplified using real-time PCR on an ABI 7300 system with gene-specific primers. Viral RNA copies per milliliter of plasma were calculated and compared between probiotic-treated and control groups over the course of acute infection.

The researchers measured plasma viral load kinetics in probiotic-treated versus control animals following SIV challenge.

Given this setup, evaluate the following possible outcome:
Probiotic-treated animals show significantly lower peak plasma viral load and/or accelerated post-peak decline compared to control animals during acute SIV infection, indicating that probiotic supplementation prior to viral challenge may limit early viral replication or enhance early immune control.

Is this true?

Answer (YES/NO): NO